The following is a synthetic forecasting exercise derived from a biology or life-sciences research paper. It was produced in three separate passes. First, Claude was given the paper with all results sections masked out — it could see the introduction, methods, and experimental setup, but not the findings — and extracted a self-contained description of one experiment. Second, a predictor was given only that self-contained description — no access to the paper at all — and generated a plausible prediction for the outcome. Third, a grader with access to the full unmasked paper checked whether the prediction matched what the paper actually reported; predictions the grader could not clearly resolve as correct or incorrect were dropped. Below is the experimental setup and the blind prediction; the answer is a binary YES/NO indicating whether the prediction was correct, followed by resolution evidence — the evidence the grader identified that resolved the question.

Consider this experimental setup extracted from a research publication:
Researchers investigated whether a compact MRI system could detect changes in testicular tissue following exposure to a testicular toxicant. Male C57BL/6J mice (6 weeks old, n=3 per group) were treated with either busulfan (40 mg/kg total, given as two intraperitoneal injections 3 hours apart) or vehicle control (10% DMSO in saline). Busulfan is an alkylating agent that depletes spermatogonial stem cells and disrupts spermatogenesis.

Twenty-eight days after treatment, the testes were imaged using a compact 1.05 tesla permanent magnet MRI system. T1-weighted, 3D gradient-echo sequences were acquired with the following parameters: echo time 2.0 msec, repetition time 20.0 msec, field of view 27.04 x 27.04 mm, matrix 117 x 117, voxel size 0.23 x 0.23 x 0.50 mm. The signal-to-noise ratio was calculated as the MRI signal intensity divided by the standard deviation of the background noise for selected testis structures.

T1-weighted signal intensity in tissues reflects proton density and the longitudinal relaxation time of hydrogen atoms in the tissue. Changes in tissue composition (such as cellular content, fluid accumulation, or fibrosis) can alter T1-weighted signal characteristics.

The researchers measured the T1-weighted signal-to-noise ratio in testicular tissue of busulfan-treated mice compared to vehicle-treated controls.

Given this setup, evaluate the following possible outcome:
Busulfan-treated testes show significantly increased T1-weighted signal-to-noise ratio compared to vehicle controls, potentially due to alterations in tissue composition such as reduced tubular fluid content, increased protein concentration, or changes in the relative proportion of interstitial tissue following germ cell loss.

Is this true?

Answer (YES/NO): YES